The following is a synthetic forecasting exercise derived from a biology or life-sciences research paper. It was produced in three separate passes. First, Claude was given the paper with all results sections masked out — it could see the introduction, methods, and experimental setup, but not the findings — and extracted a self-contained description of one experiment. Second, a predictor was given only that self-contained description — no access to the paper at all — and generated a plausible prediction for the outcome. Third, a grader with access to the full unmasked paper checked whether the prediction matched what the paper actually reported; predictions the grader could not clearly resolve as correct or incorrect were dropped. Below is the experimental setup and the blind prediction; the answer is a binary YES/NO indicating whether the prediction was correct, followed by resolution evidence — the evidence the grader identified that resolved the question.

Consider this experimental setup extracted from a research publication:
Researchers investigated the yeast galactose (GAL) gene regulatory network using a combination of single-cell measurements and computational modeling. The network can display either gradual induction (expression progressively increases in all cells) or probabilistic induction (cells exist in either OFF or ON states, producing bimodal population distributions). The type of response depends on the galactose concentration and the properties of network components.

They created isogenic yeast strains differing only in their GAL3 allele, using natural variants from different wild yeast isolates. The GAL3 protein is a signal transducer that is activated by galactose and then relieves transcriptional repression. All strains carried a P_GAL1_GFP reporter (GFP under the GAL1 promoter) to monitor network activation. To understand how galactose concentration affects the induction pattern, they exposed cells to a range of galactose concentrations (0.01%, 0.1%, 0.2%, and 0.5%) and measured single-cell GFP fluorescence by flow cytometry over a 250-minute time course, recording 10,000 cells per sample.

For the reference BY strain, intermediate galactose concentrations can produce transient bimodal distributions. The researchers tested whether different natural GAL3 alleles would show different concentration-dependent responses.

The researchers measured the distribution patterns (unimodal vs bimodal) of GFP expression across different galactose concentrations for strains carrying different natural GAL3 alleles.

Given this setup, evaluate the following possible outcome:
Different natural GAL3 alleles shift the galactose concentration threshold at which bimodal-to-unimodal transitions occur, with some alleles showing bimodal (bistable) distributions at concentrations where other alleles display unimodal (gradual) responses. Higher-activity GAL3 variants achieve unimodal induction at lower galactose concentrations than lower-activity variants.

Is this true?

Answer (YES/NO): YES